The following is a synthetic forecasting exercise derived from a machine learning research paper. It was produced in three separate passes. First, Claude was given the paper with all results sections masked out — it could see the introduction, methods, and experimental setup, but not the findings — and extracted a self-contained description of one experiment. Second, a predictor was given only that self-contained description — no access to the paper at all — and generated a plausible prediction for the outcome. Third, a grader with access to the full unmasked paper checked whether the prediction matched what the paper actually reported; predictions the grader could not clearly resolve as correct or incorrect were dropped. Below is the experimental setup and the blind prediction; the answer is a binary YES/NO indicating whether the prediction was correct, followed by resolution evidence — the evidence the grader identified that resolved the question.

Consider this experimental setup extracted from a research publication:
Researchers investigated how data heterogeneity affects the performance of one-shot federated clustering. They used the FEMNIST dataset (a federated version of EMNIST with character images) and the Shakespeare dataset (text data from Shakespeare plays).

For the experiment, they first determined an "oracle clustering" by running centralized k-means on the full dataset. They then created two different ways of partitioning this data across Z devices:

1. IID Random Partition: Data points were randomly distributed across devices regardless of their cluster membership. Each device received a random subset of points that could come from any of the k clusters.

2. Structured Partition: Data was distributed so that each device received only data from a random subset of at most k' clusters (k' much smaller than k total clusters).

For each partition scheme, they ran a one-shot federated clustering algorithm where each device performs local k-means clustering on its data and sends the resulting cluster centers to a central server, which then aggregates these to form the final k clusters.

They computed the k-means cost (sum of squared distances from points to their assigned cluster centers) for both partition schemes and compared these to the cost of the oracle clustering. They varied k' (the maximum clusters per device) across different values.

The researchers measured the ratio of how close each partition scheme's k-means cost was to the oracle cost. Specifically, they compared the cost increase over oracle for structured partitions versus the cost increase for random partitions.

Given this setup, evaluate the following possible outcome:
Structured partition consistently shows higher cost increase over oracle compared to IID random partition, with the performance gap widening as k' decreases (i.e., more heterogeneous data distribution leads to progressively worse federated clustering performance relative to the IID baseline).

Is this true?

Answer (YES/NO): NO